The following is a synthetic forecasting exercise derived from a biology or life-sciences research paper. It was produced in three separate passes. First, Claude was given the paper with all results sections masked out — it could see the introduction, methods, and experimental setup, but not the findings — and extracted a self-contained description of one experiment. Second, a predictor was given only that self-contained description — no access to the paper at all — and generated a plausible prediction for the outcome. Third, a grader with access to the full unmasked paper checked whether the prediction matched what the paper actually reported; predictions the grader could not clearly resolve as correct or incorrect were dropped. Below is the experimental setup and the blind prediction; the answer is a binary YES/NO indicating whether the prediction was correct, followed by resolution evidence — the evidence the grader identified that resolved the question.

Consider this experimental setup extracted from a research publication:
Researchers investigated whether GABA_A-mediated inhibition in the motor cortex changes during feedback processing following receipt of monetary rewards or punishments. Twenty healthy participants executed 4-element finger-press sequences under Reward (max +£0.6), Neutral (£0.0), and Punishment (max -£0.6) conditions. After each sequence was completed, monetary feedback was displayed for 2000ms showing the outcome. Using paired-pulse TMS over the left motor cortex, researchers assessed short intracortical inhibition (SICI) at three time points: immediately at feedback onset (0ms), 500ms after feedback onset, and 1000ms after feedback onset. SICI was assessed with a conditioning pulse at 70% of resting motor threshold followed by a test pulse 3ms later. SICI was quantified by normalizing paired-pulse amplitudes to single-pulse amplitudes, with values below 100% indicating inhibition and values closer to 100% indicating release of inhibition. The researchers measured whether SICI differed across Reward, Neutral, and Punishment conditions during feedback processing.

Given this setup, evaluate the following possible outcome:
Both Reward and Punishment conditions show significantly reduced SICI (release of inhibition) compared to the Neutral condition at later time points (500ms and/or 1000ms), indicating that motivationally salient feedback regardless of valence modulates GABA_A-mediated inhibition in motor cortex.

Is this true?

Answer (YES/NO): NO